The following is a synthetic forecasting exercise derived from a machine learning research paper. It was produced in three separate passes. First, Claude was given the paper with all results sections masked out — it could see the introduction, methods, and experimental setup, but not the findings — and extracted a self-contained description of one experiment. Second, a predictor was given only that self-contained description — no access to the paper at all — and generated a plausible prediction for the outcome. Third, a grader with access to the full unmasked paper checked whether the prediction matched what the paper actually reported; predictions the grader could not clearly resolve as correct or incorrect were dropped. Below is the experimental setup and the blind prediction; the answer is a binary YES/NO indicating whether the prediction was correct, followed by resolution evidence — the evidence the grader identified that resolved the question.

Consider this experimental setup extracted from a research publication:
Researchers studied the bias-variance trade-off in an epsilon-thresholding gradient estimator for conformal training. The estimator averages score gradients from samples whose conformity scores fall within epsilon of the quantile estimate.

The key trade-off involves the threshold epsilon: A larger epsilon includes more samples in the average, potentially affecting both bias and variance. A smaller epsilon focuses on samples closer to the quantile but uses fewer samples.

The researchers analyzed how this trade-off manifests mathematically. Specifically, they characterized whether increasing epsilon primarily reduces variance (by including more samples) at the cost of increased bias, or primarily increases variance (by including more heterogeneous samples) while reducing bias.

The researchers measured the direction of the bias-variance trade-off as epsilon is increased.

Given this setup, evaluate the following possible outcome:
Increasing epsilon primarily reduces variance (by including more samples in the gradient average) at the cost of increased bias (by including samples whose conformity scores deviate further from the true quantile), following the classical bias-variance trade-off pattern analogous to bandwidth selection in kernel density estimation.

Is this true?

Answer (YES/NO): YES